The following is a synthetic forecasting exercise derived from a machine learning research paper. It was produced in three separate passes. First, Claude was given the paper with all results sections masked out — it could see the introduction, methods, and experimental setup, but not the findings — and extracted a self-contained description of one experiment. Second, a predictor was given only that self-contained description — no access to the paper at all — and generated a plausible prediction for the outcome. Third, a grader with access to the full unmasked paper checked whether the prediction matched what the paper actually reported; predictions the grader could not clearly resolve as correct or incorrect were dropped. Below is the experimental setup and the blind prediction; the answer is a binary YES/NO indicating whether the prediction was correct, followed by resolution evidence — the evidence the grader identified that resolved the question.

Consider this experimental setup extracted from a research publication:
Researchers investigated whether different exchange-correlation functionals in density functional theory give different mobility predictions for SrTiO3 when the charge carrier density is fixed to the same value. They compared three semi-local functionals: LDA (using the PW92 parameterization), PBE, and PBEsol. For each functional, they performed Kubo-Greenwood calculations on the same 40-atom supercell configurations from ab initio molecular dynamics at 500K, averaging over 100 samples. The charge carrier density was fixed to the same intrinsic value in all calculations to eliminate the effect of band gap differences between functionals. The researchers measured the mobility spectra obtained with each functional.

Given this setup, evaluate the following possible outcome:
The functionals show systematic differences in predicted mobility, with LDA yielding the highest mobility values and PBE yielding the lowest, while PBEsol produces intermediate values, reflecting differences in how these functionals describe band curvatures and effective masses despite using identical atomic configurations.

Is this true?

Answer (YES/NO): NO